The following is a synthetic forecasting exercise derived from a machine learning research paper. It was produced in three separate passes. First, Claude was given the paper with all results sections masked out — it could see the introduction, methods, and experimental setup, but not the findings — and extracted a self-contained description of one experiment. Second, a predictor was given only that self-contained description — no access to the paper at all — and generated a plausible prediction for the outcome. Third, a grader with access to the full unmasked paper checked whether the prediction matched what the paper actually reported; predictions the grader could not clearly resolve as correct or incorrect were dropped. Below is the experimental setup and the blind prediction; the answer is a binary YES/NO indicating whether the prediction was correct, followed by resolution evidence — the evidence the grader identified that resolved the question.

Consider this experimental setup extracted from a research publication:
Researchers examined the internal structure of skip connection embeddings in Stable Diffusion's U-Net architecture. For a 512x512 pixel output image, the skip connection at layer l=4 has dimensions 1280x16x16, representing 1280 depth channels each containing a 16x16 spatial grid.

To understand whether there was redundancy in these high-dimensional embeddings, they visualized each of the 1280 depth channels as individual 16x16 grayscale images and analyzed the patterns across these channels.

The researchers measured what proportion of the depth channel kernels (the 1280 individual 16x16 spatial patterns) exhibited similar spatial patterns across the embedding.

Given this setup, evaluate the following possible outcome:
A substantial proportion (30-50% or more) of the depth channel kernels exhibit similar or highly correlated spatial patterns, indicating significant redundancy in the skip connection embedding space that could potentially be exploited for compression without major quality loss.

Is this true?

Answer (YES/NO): YES